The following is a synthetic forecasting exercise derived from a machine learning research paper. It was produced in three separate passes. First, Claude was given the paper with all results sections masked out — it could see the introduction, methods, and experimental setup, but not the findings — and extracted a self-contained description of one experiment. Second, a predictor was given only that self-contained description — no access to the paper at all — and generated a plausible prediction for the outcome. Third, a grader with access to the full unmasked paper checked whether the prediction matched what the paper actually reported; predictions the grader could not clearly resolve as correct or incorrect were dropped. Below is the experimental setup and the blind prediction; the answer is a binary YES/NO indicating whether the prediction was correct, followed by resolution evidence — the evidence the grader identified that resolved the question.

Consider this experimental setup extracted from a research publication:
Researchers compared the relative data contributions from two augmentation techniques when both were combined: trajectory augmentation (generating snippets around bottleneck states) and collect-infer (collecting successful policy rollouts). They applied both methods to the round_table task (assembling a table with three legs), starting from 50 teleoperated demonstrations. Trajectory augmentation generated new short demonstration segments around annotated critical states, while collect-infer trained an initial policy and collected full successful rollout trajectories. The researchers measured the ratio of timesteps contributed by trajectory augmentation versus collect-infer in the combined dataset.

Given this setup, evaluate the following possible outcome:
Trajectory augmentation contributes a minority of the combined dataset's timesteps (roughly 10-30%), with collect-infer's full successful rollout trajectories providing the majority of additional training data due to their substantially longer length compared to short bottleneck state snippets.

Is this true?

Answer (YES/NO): YES